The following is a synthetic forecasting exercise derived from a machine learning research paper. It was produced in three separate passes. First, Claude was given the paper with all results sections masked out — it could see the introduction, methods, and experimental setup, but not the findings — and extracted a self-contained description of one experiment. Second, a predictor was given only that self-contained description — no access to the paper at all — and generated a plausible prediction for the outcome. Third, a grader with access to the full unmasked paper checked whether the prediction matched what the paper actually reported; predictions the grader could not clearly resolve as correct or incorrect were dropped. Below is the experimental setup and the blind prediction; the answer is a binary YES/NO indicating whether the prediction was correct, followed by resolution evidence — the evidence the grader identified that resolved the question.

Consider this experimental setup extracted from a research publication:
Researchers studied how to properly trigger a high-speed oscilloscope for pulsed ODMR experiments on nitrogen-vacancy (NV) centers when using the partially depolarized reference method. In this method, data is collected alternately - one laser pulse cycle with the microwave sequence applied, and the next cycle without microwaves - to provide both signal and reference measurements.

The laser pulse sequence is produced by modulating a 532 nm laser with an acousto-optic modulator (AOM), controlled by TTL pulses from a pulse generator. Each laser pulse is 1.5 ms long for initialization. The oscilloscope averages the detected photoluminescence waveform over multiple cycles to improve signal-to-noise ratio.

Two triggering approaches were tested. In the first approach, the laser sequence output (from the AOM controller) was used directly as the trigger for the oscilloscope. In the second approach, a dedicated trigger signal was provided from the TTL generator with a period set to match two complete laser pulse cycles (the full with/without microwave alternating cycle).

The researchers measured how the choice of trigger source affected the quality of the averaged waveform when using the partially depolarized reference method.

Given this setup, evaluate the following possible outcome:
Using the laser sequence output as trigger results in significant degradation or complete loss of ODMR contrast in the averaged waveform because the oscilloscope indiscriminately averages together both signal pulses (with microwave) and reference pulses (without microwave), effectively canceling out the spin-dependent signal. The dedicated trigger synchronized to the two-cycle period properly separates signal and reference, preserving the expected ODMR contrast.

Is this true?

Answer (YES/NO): YES